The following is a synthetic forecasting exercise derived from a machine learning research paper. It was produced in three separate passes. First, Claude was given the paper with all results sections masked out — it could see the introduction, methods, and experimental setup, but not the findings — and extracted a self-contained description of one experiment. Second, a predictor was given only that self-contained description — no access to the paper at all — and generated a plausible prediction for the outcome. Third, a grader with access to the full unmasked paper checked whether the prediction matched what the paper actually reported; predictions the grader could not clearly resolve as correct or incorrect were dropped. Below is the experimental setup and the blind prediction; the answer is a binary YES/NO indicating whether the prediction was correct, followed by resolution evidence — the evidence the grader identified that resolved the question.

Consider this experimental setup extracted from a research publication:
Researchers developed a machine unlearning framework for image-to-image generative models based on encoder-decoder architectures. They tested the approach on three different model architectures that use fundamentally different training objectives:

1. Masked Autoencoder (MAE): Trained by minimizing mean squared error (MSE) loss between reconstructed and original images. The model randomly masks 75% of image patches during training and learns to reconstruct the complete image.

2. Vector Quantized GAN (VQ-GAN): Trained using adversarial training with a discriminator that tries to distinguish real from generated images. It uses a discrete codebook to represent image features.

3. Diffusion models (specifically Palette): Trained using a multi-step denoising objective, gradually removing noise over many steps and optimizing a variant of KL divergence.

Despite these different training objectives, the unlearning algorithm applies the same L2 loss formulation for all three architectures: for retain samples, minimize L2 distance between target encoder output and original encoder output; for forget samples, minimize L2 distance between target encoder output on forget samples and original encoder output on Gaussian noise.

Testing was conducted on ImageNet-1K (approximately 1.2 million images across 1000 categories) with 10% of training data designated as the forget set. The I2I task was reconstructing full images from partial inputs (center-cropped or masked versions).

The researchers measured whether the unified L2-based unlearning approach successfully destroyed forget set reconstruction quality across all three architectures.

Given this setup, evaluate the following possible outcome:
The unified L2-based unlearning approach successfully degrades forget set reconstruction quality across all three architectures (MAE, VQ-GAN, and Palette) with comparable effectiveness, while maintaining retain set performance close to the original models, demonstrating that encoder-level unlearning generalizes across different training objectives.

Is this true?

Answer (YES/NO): YES